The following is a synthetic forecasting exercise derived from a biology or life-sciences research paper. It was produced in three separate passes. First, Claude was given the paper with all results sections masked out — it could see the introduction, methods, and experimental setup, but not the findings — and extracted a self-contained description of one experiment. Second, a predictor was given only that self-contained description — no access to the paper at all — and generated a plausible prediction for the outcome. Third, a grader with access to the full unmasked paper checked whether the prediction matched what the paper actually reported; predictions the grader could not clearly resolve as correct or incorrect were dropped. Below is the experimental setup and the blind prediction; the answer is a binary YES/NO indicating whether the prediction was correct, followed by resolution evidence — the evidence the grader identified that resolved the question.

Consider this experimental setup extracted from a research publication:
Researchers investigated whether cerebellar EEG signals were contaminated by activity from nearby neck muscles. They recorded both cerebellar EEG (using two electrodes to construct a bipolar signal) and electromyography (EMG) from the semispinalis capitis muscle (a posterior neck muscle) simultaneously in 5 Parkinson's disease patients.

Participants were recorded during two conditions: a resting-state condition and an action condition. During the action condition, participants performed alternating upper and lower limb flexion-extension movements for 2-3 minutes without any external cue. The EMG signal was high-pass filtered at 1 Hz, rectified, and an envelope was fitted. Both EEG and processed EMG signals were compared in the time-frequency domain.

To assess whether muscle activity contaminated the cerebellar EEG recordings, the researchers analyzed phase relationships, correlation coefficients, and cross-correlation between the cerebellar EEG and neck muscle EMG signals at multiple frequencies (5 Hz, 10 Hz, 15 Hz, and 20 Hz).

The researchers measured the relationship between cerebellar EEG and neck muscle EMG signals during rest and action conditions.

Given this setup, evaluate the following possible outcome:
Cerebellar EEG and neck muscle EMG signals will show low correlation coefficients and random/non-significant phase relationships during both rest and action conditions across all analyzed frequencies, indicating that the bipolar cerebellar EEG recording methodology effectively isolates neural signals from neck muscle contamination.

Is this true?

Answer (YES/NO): YES